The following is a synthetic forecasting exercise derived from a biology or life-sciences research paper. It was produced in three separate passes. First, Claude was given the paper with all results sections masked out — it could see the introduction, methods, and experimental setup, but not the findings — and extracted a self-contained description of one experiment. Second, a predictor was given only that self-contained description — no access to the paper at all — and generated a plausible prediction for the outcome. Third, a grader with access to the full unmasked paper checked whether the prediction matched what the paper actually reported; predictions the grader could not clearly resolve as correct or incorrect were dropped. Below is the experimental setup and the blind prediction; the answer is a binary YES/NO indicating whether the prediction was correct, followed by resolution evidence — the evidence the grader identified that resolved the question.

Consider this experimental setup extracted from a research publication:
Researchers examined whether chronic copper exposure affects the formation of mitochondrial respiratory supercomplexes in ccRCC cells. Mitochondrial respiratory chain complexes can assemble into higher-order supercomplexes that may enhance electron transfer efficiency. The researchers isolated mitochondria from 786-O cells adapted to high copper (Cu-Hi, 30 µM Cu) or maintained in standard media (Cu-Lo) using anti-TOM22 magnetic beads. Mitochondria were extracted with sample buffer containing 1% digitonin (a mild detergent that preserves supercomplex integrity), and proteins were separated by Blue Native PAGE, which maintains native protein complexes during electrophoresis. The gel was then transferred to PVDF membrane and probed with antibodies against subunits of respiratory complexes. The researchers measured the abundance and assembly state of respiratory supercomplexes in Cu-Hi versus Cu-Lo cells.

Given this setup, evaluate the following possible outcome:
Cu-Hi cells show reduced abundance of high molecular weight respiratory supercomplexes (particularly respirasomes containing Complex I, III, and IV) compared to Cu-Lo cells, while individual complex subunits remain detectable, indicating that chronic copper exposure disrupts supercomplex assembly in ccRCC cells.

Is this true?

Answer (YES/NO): NO